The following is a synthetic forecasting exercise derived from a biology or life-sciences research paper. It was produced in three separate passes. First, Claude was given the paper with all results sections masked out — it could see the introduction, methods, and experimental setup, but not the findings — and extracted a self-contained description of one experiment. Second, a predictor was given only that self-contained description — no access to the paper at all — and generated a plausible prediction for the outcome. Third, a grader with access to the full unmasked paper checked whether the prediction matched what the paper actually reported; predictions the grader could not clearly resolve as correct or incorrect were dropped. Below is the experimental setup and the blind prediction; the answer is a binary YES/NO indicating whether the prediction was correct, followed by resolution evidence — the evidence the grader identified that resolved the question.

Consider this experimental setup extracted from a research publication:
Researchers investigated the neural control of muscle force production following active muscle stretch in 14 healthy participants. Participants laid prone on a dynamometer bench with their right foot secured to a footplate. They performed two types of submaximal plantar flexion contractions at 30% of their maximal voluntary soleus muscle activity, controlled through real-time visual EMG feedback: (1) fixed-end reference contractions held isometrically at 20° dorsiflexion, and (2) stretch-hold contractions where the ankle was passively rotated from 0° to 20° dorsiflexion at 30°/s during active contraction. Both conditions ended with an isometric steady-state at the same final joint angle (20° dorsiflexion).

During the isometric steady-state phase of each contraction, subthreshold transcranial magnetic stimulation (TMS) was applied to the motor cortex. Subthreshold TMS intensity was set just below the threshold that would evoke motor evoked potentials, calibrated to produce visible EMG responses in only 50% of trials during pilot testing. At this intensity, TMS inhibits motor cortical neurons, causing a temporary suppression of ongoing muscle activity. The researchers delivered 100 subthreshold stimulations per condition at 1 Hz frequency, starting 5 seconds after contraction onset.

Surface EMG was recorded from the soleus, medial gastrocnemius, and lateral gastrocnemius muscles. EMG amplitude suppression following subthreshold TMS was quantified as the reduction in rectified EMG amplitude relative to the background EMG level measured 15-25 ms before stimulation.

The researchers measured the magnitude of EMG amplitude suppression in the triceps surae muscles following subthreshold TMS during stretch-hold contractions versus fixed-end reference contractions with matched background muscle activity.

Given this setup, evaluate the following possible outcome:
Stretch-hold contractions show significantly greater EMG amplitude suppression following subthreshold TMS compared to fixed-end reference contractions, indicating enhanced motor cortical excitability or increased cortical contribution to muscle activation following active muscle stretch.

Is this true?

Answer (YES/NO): NO